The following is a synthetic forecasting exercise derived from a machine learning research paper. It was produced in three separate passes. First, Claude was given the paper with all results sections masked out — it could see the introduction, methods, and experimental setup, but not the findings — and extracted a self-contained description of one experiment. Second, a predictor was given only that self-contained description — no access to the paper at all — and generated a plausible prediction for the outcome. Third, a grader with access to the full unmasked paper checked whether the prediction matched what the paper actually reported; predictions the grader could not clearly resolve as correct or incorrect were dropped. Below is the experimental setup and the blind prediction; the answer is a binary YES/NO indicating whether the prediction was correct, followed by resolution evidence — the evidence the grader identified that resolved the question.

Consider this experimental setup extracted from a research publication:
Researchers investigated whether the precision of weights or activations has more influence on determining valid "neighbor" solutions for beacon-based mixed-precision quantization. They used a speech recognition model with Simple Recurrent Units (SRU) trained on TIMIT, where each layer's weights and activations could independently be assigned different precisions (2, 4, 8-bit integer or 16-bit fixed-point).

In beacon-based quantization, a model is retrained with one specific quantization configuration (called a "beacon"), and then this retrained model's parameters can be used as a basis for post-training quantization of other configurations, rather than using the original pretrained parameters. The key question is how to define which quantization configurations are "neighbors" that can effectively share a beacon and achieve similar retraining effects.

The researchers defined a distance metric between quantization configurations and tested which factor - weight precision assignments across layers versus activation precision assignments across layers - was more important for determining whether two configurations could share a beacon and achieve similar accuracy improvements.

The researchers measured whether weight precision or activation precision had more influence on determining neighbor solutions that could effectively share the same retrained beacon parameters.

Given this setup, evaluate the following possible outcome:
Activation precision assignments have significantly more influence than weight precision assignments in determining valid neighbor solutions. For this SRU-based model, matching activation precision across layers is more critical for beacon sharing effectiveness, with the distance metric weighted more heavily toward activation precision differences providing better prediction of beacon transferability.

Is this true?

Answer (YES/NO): NO